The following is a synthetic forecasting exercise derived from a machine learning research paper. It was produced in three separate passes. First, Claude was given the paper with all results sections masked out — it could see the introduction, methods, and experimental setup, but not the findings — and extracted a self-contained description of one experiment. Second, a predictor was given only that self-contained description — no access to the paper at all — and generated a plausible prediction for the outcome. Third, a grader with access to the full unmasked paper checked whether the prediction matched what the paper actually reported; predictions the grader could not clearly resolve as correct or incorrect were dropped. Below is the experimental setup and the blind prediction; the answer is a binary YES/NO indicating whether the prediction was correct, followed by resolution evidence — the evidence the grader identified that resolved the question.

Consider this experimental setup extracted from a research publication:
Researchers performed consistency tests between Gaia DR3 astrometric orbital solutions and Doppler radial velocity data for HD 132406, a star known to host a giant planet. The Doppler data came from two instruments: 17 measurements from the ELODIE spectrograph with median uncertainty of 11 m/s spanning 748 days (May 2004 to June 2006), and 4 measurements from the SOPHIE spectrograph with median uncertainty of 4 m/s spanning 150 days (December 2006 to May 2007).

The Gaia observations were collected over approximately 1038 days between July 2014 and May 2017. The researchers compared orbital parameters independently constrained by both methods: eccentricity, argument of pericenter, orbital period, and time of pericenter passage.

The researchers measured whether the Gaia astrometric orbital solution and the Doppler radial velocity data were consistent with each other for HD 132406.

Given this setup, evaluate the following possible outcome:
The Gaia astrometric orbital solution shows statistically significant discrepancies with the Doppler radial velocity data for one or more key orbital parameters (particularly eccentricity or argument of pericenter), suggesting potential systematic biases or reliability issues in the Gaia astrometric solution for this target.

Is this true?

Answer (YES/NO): NO